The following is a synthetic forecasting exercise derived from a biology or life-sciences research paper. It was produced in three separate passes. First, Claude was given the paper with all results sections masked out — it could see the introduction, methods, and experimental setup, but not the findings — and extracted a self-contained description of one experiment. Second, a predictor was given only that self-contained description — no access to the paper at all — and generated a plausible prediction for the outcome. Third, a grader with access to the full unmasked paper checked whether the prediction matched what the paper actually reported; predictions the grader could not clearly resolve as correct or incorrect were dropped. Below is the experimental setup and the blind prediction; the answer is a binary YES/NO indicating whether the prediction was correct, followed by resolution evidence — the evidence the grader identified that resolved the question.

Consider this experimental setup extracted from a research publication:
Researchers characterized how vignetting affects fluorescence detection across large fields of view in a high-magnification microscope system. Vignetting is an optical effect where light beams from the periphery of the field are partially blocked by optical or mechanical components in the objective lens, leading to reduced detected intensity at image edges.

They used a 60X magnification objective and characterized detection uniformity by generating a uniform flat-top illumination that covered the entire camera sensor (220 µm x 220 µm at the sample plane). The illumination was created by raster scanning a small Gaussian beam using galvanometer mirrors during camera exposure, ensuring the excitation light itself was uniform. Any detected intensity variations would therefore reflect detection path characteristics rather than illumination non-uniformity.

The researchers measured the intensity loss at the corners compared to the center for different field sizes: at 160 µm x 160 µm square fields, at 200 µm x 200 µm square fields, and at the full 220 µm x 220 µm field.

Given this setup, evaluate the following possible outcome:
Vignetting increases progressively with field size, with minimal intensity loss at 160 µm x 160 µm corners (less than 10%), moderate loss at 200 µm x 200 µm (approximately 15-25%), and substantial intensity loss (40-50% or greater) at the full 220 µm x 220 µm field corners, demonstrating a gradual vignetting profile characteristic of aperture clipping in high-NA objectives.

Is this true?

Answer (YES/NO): NO